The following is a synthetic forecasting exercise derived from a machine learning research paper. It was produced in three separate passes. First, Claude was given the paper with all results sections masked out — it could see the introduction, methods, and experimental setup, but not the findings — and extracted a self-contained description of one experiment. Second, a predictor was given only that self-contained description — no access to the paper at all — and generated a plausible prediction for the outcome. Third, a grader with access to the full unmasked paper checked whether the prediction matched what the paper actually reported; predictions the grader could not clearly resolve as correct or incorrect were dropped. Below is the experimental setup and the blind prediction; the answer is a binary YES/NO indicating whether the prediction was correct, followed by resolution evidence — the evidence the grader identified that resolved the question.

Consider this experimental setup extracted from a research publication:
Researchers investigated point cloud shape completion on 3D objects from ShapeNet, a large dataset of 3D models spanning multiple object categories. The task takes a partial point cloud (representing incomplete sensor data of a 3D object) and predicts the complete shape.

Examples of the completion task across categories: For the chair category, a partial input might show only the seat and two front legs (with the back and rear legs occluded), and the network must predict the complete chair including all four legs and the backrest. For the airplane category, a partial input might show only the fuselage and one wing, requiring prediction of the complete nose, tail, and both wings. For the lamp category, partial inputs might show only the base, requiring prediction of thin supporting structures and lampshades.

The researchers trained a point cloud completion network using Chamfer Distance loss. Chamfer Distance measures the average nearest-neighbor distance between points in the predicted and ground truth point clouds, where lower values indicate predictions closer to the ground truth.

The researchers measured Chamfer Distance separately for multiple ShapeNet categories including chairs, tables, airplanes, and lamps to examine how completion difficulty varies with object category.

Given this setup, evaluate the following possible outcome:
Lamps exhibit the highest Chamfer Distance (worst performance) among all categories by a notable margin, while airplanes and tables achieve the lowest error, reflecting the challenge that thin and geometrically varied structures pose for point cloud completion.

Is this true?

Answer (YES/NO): NO